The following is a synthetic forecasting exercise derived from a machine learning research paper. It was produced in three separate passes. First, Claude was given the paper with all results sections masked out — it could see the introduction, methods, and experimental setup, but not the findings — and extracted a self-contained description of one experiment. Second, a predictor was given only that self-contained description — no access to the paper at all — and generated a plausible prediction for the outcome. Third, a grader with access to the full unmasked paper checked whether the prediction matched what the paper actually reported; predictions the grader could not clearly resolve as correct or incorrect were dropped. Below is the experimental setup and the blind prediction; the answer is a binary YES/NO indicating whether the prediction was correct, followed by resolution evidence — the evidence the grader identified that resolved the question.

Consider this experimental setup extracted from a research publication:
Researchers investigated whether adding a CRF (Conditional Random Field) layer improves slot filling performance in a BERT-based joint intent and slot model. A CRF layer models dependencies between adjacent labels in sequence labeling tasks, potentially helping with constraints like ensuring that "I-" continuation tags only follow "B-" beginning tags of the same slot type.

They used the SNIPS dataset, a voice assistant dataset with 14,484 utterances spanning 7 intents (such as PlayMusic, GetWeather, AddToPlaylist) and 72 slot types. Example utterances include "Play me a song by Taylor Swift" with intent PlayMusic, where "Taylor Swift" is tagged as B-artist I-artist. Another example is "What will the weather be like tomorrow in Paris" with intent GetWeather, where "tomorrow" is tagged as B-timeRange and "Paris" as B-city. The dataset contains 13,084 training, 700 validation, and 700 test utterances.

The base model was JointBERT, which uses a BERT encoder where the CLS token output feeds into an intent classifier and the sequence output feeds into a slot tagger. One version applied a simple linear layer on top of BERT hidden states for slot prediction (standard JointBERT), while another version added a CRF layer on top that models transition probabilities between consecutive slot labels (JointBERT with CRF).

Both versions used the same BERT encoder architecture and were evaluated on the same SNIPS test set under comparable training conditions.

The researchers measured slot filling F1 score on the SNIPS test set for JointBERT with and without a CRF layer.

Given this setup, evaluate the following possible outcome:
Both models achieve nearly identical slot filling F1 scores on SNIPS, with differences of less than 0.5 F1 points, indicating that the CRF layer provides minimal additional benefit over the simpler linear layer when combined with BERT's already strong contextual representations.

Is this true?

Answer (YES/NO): YES